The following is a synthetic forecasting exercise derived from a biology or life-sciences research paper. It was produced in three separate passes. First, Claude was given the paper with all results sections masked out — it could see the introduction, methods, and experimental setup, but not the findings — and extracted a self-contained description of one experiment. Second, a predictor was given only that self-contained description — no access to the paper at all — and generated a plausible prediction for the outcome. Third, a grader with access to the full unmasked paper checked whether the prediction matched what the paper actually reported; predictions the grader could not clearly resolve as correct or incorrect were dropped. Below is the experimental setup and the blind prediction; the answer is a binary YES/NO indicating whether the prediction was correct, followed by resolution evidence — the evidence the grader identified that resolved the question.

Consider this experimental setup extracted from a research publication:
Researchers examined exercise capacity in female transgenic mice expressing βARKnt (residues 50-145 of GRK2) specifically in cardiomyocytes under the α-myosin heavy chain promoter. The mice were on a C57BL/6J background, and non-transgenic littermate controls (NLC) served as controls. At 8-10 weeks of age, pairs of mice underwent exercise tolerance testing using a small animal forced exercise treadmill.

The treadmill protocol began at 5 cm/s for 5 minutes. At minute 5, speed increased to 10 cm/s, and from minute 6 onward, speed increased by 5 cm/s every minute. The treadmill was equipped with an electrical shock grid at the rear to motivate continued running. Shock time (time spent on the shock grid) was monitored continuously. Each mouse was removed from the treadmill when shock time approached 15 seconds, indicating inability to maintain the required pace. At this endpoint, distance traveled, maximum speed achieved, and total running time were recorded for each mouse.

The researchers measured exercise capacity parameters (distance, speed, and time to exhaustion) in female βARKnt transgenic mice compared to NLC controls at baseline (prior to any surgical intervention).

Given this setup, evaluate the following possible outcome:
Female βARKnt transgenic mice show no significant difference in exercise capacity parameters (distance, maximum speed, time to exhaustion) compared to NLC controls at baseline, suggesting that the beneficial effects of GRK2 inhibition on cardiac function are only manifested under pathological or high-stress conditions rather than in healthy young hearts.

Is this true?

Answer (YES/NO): YES